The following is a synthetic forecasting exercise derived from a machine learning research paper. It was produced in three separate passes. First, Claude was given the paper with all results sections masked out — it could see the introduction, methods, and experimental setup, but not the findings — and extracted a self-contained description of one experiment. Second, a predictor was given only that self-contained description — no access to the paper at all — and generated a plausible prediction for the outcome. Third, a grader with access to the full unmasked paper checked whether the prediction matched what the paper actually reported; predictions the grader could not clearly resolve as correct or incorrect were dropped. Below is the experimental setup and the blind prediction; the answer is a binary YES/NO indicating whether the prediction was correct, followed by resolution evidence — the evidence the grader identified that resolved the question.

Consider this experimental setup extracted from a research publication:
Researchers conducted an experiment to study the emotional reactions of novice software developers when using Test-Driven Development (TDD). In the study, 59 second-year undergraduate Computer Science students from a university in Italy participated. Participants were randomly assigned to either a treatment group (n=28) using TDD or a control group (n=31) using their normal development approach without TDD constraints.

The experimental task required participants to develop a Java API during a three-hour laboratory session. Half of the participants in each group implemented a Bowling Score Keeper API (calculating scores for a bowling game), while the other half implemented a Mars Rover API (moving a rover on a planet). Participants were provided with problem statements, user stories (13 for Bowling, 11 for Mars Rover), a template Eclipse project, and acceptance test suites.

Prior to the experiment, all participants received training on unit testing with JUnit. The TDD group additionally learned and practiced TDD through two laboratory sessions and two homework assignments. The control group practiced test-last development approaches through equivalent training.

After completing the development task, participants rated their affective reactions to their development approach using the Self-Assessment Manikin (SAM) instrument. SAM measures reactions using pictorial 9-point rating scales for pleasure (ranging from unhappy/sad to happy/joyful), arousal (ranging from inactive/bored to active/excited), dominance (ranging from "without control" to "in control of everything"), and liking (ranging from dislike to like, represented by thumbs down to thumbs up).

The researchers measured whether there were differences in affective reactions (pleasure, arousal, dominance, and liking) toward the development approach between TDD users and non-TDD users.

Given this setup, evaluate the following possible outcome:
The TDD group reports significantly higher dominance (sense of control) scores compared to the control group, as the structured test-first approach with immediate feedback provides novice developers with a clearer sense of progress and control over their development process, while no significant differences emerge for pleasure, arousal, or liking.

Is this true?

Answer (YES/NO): NO